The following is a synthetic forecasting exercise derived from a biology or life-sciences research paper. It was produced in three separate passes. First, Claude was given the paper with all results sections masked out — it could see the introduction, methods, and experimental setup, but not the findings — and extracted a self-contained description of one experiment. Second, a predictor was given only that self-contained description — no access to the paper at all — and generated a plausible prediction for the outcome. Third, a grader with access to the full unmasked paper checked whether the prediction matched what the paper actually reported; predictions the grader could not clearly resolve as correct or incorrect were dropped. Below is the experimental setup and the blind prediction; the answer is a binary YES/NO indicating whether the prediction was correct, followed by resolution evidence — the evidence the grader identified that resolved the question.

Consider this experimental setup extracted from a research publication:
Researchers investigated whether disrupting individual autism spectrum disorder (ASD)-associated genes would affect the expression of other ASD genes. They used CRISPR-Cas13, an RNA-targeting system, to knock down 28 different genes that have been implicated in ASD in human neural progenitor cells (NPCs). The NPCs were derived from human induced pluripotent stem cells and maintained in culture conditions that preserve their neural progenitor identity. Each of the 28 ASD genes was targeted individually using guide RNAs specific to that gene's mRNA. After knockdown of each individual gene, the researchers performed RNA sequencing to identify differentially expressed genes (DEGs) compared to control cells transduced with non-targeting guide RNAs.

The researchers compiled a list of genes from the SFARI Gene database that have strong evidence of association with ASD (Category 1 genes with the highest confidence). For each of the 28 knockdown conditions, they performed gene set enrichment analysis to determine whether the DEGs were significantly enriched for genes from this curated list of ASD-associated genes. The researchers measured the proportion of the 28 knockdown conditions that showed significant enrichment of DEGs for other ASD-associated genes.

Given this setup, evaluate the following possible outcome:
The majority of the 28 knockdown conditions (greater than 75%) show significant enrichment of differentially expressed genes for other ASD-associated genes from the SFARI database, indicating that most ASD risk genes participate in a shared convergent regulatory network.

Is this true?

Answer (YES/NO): YES